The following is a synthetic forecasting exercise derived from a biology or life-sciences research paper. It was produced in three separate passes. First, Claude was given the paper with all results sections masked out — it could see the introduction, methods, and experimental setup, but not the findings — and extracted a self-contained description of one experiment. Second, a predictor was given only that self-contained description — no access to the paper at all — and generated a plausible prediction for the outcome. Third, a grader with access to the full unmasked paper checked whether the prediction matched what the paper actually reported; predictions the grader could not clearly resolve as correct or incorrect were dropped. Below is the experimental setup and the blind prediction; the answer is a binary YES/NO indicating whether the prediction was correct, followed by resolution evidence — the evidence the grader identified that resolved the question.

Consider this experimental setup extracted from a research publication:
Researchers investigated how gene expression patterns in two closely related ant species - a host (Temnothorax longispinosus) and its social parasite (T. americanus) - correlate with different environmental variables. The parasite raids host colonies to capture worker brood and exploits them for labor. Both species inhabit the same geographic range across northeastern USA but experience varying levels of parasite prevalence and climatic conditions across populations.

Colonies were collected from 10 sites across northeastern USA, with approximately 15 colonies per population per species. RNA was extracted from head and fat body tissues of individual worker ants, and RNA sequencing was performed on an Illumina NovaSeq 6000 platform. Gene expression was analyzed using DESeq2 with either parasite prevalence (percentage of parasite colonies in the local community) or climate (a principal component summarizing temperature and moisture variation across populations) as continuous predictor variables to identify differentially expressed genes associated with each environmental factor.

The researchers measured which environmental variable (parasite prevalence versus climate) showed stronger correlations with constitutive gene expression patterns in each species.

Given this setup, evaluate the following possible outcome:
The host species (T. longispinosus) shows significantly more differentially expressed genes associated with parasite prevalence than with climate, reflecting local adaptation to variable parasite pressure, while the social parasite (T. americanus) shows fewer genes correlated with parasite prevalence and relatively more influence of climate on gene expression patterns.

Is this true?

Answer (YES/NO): YES